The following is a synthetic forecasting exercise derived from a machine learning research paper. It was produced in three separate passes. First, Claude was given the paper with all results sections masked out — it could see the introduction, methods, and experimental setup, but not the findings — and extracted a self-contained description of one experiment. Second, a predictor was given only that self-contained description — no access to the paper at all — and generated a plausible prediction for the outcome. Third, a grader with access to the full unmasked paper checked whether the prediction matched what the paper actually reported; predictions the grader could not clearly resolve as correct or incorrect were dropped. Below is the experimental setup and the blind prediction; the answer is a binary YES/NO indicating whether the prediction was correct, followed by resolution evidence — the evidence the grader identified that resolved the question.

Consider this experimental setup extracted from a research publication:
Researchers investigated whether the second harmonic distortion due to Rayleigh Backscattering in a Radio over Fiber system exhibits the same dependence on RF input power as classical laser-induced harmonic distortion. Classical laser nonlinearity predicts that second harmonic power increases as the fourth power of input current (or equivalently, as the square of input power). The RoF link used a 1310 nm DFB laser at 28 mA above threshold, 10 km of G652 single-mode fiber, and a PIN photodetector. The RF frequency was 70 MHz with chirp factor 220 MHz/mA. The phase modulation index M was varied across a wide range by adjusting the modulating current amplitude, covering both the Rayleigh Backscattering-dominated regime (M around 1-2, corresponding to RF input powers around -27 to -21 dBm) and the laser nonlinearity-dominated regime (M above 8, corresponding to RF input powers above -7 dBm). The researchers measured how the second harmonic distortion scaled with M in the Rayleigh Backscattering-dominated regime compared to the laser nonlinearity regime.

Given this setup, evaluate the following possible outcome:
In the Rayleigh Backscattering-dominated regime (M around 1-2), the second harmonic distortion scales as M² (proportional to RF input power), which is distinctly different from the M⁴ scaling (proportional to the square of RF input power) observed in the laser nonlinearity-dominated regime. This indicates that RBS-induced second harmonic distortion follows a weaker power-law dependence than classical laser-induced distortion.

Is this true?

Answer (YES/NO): NO